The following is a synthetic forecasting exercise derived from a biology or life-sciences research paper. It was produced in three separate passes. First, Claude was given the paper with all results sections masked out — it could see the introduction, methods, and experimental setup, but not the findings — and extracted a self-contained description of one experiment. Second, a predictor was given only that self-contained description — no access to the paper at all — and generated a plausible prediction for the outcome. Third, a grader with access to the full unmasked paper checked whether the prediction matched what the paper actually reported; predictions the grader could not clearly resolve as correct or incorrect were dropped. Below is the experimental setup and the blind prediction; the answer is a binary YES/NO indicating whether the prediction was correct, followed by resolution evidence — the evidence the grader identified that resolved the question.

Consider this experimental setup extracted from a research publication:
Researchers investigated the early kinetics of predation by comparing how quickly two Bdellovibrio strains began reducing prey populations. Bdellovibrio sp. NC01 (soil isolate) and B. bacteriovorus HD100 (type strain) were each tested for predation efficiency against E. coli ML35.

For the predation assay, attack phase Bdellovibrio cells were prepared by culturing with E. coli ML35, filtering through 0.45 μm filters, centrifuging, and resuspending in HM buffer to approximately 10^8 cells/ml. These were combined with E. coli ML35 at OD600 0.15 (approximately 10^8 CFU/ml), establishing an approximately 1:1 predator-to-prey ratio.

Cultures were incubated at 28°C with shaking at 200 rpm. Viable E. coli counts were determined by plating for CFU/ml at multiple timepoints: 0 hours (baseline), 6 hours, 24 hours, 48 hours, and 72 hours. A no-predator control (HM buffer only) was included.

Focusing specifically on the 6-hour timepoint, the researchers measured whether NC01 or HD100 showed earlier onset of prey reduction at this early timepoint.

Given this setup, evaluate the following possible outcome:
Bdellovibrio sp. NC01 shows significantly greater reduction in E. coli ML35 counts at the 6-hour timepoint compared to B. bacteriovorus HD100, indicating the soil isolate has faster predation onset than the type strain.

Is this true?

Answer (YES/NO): NO